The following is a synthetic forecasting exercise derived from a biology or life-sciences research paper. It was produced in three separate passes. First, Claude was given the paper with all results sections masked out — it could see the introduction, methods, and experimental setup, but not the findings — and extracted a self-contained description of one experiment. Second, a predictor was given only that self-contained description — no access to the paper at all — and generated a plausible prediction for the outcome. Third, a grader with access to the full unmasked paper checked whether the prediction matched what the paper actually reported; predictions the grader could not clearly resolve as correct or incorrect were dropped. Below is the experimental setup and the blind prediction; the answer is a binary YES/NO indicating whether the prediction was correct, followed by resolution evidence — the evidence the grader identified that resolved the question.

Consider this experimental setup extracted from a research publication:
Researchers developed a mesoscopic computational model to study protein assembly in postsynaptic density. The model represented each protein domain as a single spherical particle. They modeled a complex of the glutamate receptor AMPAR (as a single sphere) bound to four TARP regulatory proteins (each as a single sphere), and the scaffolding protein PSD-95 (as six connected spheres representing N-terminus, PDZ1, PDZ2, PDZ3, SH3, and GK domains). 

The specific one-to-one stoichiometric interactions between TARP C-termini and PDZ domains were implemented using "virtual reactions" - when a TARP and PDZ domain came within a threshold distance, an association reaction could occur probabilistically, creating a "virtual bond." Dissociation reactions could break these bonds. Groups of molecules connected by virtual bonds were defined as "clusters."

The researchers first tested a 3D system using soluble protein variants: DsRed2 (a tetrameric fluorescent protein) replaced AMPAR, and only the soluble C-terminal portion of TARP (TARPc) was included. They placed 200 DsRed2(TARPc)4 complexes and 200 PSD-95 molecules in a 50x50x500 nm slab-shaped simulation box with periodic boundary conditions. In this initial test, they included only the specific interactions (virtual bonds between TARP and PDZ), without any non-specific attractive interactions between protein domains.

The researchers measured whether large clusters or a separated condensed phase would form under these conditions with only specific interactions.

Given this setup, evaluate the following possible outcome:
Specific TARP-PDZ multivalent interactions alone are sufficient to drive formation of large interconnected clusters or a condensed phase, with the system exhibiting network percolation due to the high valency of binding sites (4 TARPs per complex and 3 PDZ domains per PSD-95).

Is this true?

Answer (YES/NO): NO